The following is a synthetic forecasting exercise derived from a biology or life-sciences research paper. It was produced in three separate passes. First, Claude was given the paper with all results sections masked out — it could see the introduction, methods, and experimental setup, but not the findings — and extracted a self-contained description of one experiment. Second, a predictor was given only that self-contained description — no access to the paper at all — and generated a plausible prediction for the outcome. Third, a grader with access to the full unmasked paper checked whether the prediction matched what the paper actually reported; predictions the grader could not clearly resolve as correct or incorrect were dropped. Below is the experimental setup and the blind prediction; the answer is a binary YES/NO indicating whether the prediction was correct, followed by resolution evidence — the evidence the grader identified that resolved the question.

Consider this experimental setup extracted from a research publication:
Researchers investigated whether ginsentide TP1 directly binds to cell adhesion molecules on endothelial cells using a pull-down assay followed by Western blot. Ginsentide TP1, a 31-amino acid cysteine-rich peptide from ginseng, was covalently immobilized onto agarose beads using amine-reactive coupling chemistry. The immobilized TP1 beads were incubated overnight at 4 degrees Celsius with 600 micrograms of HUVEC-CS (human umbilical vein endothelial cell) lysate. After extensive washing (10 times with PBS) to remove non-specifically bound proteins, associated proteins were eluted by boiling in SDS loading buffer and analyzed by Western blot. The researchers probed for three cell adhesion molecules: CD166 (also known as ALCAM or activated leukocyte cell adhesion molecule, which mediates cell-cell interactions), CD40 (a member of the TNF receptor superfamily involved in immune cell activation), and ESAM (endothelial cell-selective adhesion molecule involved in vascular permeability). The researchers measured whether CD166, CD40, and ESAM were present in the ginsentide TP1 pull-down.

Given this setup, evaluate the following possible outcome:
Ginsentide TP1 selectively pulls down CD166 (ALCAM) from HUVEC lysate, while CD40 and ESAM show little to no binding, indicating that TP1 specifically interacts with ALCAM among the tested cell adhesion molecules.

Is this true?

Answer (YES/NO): NO